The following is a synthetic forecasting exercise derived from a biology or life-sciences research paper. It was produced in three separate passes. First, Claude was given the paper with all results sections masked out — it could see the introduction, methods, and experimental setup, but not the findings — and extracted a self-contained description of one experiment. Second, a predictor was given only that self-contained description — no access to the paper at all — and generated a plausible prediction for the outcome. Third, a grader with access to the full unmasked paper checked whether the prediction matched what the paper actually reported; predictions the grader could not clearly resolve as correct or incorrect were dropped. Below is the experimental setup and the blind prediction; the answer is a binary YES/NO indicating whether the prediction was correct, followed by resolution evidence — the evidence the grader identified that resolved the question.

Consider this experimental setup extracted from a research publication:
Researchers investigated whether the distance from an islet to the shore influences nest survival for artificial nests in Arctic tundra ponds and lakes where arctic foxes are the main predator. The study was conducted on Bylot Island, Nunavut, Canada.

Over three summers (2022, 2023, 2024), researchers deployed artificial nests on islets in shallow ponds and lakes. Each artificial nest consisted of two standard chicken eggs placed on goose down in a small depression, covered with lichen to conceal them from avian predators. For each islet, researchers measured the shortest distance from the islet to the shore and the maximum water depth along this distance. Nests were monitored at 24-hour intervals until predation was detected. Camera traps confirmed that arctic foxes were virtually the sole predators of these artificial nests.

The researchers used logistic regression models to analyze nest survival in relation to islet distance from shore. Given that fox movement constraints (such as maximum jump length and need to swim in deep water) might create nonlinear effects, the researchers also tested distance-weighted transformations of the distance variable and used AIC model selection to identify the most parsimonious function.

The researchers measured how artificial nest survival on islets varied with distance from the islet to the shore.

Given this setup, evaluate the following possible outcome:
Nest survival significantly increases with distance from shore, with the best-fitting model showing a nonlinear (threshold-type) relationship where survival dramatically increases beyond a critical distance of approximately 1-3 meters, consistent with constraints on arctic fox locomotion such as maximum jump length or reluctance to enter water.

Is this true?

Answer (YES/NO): NO